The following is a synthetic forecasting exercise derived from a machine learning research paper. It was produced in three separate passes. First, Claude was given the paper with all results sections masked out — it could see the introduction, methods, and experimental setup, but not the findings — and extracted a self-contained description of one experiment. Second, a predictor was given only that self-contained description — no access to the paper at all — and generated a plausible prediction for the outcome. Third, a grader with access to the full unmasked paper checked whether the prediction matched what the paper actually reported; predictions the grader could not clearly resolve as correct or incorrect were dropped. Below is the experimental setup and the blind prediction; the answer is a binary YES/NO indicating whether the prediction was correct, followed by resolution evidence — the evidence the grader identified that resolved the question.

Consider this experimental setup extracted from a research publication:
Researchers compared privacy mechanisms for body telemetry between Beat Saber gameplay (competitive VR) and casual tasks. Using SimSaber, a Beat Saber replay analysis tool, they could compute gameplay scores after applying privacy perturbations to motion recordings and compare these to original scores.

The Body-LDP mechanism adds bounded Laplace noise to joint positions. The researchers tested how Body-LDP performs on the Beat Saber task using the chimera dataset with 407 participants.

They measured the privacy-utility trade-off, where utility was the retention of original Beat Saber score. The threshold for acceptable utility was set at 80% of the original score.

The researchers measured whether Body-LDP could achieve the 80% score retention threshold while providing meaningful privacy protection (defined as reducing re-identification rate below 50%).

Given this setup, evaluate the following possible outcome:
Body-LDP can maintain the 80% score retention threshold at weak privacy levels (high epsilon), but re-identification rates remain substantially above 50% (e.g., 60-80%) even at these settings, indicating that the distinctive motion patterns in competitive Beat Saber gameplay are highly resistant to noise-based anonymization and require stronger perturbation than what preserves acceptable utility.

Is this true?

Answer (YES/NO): YES